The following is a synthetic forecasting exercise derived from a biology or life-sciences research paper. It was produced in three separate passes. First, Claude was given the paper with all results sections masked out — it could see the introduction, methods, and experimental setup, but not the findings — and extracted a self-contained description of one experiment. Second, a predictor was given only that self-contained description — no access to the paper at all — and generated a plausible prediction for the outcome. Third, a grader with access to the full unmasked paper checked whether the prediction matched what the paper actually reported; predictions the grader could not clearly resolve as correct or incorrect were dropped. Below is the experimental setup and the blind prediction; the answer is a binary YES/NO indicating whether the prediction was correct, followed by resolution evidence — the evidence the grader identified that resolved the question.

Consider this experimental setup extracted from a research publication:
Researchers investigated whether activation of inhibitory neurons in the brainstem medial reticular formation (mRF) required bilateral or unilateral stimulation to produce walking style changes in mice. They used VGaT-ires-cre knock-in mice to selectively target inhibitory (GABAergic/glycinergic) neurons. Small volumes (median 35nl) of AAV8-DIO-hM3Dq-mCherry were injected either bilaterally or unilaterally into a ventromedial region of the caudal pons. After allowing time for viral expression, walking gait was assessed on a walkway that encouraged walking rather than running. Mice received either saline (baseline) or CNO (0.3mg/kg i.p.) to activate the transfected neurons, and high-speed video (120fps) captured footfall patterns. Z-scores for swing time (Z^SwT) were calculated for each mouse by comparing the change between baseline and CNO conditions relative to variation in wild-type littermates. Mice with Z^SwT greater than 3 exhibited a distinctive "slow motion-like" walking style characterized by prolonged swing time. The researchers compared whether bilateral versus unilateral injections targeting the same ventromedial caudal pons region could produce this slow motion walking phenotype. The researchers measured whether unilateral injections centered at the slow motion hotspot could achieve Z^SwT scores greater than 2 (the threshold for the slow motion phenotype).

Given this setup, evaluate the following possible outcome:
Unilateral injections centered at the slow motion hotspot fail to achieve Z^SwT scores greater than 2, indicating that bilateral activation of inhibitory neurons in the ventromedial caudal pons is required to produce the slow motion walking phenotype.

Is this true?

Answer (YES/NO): YES